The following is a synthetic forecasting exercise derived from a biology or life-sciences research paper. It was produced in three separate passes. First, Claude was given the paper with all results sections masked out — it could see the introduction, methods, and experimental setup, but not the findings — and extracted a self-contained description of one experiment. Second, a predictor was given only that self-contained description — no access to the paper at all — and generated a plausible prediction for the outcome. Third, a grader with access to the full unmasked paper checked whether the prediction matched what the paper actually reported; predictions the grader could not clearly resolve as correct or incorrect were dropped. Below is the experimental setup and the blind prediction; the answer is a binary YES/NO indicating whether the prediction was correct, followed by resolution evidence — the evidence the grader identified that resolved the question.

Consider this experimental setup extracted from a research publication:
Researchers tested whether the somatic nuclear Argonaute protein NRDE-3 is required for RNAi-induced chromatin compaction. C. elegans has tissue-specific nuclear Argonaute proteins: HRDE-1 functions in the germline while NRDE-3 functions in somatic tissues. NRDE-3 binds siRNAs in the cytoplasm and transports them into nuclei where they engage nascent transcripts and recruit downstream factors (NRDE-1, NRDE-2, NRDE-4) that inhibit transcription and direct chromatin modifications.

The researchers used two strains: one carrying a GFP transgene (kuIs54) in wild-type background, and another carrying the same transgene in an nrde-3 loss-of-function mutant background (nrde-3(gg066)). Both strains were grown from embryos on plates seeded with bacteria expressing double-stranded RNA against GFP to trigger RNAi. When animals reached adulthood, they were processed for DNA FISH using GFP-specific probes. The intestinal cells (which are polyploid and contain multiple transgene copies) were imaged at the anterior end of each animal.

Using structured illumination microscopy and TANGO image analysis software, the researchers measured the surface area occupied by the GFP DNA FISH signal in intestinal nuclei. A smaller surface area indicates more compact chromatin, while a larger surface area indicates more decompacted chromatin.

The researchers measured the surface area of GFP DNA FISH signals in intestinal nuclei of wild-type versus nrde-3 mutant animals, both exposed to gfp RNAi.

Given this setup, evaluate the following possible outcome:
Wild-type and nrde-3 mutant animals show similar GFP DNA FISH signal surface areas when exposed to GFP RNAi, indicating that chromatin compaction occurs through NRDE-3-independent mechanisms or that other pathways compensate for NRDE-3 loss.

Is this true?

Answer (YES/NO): NO